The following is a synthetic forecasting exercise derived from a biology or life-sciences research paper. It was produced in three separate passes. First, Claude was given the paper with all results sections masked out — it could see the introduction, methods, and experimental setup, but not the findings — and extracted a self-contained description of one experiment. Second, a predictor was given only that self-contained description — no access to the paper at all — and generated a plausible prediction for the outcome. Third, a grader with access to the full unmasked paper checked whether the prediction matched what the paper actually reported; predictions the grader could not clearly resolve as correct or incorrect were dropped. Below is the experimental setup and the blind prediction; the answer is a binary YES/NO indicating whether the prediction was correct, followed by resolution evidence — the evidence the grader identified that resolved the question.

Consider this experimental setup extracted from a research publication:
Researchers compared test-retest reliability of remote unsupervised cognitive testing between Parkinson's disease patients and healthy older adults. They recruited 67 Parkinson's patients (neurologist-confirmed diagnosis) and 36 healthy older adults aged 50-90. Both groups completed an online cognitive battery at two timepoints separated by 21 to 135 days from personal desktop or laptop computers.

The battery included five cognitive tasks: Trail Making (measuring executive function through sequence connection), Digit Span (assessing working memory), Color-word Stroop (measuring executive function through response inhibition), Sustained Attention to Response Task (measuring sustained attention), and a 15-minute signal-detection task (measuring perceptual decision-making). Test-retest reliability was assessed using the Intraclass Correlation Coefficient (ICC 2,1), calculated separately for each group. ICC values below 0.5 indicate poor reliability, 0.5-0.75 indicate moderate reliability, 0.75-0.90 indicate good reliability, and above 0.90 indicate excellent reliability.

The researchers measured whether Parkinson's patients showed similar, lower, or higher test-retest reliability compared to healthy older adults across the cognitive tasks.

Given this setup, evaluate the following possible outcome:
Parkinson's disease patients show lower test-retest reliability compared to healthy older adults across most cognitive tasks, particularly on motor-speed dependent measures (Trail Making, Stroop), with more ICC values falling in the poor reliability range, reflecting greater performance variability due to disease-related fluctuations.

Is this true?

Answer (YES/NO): NO